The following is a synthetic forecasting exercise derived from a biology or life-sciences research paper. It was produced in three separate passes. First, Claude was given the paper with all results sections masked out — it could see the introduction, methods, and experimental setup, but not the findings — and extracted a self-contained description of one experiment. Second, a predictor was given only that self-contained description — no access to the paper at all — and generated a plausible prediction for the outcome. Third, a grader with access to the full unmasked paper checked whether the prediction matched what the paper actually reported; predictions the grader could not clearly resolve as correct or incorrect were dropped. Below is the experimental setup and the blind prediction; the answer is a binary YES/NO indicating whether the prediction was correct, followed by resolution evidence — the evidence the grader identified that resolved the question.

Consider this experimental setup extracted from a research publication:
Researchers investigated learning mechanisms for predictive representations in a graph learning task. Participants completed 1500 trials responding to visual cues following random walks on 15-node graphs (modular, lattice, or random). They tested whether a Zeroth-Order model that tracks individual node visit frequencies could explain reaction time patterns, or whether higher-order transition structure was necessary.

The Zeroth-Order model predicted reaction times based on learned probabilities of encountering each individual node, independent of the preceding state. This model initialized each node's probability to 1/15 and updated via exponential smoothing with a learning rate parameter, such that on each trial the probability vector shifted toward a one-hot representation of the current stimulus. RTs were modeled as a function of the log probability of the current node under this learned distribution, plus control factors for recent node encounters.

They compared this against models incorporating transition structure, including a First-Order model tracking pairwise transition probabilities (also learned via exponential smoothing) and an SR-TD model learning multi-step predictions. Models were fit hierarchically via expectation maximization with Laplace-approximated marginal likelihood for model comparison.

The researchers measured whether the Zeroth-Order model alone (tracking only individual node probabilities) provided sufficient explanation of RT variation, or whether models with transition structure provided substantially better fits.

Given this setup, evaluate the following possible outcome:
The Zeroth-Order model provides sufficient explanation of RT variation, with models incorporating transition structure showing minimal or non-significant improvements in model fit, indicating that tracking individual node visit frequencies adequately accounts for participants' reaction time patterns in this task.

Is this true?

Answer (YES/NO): NO